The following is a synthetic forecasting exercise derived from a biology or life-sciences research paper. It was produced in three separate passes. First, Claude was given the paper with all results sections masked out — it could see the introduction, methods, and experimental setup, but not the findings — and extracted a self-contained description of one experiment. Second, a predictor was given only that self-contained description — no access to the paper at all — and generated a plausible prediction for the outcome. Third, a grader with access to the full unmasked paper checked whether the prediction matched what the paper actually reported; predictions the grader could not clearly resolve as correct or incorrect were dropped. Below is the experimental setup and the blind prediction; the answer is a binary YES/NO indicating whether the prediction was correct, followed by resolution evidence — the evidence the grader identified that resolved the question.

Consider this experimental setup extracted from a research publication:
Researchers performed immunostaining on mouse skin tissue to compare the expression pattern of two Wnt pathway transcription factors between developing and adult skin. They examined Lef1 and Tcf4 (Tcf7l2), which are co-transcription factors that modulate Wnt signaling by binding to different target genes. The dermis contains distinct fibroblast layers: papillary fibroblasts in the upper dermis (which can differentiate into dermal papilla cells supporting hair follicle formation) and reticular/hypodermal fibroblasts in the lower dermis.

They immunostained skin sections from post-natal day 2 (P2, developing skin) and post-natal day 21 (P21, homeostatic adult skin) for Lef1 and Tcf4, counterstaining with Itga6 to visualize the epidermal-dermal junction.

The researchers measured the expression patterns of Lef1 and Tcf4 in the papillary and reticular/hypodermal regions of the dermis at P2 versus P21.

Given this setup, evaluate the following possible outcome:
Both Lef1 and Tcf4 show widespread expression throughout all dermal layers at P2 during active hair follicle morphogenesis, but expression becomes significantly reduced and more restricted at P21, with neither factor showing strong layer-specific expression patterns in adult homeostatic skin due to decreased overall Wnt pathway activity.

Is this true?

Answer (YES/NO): NO